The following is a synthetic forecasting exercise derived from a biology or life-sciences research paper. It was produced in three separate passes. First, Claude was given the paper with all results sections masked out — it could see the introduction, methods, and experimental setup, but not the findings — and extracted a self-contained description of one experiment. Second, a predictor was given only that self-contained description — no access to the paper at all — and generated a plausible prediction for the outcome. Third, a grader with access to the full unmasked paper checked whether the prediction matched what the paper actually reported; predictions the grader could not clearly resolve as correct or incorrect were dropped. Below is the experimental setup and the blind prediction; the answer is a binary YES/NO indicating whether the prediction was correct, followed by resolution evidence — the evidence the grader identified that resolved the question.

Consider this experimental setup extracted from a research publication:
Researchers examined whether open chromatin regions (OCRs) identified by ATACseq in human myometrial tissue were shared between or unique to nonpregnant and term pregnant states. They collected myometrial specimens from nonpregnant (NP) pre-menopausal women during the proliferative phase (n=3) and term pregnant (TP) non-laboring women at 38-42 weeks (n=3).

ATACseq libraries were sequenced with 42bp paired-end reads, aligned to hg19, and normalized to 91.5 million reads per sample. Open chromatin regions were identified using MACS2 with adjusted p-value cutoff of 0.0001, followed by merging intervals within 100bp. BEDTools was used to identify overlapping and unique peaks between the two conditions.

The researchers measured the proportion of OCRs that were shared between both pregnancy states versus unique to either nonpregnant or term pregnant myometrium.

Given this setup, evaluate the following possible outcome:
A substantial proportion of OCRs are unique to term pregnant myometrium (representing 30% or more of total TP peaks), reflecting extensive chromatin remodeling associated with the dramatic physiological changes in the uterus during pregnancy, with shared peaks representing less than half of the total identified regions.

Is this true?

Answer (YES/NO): YES